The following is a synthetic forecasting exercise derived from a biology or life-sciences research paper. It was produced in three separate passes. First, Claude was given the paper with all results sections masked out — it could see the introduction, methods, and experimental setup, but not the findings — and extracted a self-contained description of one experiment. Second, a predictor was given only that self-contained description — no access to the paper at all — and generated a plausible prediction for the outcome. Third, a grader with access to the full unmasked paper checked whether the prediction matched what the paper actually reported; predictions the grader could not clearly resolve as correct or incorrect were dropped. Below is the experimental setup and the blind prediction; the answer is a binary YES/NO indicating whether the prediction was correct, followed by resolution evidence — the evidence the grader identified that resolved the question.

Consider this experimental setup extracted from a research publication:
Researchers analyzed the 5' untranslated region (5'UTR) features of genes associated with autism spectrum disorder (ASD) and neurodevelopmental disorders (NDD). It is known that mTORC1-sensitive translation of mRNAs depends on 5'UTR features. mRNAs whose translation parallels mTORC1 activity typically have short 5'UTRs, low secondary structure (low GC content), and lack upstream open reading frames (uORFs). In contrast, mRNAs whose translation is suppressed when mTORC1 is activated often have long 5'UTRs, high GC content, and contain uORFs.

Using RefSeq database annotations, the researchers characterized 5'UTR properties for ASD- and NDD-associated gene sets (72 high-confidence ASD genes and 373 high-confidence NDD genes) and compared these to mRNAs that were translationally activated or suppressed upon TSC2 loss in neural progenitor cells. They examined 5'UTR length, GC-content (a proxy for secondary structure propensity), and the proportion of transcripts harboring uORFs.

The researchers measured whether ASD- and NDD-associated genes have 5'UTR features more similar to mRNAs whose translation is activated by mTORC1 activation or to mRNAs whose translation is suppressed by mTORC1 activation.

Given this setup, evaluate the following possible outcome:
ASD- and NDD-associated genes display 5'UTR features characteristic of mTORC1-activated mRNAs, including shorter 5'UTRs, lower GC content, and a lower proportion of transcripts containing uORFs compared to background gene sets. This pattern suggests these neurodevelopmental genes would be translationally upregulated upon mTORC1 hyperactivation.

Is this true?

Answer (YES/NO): NO